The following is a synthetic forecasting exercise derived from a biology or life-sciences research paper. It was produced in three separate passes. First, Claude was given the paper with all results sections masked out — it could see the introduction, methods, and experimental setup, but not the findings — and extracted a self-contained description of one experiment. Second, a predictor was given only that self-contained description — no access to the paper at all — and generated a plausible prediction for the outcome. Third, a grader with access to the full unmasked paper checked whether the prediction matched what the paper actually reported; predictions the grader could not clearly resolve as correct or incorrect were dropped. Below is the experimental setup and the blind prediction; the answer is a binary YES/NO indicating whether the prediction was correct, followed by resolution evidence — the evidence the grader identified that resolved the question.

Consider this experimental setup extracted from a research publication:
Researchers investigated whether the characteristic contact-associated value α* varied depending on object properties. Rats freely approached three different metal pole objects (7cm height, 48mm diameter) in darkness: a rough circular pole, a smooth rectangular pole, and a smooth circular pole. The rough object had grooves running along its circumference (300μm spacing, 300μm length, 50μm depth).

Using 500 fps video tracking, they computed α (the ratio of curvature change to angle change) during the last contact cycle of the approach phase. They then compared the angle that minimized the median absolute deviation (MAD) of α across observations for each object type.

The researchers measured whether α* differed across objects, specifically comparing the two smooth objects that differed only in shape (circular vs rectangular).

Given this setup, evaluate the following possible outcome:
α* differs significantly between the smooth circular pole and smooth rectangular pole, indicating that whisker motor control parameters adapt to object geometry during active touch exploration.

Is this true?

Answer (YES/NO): NO